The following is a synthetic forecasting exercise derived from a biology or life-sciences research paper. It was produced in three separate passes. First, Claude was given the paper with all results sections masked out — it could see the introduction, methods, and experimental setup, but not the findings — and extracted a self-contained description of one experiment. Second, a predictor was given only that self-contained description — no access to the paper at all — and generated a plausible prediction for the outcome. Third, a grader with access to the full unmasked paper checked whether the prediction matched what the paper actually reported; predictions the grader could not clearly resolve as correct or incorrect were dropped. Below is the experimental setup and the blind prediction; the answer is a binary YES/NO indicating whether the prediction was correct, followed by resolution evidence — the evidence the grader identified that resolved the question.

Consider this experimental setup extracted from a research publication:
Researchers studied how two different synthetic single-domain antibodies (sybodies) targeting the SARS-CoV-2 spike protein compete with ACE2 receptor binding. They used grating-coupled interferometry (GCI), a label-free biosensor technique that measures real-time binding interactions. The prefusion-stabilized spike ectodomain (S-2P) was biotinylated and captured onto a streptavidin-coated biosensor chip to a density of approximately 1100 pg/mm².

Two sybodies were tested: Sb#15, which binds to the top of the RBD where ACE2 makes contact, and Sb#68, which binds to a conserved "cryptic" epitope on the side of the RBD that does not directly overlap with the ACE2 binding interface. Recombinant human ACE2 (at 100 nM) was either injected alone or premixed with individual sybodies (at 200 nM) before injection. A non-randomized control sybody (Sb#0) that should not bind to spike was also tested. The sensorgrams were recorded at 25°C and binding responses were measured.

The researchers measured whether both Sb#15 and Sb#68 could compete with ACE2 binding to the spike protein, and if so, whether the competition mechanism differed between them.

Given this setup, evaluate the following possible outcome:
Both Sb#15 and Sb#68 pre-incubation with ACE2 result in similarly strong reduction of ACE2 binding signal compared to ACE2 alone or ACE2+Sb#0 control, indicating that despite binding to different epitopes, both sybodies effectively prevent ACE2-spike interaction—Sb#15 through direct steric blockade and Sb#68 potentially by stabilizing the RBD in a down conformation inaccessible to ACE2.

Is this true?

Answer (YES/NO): NO